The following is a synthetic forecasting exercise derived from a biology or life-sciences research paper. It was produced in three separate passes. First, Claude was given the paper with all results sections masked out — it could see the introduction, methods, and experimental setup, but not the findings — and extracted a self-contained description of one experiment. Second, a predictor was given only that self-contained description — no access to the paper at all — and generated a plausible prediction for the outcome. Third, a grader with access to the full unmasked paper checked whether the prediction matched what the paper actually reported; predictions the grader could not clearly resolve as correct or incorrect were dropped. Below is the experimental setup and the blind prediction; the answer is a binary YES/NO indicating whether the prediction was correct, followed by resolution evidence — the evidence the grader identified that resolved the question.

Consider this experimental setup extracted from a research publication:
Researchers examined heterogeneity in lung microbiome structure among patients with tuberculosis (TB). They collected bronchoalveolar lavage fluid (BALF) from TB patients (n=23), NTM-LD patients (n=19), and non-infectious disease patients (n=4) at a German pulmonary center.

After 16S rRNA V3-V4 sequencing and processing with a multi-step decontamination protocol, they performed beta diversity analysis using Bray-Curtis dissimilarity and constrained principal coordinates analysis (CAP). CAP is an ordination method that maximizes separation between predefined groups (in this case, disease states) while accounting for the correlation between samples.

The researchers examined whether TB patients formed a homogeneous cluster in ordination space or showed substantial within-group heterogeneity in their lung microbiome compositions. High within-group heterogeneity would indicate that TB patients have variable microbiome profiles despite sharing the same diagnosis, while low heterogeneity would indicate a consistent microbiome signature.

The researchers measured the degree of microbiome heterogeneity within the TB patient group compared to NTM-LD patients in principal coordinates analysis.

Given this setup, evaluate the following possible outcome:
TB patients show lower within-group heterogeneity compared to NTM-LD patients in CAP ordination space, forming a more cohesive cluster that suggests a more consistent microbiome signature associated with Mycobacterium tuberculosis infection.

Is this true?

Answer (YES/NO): NO